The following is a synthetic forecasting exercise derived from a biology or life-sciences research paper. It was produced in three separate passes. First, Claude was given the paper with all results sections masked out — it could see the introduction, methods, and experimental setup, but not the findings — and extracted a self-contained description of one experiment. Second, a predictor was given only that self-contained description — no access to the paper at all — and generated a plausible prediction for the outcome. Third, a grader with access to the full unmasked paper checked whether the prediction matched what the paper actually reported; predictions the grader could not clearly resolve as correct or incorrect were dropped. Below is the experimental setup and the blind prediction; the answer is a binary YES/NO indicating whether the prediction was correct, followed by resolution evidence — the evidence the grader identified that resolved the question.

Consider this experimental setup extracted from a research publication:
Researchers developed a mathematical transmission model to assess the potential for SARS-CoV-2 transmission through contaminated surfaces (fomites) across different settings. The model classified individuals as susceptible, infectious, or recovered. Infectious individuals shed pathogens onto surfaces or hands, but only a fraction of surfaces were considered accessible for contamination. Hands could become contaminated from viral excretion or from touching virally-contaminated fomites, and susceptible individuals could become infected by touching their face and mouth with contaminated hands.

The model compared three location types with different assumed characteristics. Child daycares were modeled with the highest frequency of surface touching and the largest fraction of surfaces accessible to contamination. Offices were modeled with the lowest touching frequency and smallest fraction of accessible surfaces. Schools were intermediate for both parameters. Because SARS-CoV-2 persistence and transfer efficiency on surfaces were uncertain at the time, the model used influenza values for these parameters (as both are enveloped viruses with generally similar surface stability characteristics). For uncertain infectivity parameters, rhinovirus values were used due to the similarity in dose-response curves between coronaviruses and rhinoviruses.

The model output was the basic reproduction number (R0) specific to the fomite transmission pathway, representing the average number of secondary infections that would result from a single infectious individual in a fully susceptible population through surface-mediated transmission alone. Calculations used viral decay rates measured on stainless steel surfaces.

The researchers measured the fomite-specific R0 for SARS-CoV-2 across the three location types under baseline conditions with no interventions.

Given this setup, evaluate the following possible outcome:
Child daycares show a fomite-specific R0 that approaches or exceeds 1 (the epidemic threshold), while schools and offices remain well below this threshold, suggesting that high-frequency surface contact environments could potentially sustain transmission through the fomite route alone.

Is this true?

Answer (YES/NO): NO